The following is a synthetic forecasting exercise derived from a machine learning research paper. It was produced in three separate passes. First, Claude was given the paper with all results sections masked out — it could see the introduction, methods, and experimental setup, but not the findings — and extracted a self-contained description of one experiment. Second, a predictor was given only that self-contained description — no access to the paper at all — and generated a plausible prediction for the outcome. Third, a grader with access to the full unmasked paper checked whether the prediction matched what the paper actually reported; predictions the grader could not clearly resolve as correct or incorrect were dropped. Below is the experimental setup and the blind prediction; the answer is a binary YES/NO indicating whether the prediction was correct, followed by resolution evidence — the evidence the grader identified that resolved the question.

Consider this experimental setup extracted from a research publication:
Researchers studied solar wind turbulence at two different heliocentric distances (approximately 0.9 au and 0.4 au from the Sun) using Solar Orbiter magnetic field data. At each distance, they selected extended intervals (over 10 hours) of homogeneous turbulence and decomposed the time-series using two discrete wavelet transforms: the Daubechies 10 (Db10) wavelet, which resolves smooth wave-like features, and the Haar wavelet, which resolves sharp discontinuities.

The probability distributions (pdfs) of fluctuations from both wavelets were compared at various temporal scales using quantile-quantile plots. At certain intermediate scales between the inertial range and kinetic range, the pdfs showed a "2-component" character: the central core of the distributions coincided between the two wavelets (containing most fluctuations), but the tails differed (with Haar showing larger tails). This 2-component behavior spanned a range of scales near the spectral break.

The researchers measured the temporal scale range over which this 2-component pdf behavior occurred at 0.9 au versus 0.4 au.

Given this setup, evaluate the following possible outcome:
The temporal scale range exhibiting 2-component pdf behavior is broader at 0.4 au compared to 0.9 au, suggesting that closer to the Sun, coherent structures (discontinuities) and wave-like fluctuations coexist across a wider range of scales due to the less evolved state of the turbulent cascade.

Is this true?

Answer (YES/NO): YES